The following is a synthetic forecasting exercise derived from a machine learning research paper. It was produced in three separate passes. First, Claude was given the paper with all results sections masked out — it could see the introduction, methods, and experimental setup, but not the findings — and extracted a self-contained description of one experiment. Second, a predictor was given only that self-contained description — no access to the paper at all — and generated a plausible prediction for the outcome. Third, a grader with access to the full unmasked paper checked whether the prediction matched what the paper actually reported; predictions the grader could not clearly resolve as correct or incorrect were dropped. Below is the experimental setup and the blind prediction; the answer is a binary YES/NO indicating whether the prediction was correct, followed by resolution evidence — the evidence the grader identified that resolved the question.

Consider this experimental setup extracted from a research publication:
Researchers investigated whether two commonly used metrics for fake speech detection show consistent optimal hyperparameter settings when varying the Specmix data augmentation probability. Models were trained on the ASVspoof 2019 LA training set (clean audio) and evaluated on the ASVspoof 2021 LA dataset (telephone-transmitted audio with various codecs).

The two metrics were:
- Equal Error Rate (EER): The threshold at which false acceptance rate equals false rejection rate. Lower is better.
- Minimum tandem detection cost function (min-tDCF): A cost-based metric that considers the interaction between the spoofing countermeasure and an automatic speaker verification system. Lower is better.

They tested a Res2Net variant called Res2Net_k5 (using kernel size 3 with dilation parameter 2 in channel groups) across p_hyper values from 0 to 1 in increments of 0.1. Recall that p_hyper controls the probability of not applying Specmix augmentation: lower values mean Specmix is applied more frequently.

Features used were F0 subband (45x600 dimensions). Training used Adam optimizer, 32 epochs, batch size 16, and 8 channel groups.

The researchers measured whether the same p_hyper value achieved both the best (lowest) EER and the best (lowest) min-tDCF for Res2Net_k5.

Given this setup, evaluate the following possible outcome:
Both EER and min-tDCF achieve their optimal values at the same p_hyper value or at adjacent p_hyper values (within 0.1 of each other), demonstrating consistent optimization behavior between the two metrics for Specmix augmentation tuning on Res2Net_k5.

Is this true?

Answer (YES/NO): YES